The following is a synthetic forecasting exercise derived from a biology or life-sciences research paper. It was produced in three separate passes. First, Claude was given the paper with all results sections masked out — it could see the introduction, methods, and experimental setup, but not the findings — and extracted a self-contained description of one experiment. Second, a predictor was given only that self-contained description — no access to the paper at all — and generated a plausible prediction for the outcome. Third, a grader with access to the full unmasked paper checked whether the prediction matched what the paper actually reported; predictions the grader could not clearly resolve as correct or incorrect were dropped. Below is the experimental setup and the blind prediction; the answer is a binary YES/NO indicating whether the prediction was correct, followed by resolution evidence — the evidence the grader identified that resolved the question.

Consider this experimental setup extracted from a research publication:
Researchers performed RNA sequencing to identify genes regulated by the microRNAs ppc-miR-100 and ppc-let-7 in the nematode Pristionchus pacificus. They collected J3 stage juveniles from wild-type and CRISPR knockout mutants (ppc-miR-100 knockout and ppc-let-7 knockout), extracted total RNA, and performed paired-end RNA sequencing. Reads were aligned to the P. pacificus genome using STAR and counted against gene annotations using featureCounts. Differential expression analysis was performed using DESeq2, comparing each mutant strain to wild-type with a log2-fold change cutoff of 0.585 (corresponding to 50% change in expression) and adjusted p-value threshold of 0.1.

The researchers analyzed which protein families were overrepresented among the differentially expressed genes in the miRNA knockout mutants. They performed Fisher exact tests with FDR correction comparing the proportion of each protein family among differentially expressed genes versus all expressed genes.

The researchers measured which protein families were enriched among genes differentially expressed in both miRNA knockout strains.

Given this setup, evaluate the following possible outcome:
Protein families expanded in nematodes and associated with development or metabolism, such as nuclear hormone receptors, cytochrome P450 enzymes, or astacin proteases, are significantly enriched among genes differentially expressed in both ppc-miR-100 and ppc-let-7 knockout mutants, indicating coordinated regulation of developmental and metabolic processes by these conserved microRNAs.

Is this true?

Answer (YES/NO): NO